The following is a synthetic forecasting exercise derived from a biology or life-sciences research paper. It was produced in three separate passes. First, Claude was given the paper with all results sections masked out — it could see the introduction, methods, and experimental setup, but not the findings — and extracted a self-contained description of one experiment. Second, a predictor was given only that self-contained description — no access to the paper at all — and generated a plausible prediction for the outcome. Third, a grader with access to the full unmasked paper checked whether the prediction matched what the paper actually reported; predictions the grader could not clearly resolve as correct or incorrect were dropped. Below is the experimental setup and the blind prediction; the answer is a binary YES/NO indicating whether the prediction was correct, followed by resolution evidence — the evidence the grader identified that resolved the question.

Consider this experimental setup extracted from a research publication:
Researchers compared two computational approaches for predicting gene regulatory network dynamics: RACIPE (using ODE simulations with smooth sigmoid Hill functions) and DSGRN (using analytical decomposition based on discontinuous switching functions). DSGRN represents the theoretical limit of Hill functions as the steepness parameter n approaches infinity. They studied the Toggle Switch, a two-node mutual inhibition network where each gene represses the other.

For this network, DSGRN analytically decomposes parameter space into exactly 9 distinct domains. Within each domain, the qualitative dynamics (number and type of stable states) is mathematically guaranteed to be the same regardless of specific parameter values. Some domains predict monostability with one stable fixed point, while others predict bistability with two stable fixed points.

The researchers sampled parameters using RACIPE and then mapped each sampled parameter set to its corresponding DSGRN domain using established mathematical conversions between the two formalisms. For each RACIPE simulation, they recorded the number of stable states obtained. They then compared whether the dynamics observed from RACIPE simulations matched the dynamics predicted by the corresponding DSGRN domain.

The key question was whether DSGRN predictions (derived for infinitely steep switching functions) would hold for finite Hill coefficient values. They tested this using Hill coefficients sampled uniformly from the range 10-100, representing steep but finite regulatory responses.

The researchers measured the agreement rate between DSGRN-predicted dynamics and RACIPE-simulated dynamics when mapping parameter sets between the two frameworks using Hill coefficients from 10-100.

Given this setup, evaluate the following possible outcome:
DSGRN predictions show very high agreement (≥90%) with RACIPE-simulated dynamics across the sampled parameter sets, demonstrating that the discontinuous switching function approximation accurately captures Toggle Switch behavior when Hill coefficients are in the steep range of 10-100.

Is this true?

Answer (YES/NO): YES